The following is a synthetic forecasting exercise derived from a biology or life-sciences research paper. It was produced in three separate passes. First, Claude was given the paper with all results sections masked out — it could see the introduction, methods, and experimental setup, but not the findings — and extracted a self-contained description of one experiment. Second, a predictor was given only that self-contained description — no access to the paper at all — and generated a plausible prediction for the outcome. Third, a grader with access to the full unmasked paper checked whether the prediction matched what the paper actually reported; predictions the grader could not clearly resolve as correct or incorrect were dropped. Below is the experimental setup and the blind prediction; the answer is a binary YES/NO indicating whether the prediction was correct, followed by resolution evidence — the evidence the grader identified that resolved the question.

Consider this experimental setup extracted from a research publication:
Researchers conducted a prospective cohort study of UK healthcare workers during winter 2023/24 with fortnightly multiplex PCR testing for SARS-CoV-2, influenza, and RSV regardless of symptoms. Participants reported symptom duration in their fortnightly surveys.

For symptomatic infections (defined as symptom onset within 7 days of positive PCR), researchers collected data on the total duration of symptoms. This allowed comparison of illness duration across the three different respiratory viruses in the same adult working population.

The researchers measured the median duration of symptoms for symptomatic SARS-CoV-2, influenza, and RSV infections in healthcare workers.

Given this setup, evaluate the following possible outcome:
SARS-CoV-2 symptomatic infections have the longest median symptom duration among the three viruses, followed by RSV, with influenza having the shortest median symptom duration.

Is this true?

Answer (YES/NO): NO